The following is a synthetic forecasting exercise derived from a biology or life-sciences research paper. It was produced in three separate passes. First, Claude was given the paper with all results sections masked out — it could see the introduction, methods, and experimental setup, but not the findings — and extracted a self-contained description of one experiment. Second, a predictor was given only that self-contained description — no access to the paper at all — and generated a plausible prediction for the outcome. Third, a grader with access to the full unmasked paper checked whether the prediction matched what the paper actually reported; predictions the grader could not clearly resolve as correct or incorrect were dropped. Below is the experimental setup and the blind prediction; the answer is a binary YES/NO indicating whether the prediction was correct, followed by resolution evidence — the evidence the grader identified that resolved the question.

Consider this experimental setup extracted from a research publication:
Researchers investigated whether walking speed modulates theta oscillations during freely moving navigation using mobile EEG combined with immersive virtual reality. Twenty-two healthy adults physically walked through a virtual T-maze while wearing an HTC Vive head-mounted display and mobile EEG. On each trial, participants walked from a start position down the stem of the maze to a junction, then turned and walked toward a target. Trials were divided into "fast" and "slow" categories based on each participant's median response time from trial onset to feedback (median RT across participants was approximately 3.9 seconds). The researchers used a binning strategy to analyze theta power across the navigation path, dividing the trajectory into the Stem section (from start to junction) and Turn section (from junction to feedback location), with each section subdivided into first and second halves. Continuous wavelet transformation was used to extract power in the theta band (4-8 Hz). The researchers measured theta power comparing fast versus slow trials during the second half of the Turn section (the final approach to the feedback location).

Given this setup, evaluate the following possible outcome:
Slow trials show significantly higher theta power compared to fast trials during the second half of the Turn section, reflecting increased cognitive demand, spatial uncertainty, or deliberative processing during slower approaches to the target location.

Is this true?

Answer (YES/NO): NO